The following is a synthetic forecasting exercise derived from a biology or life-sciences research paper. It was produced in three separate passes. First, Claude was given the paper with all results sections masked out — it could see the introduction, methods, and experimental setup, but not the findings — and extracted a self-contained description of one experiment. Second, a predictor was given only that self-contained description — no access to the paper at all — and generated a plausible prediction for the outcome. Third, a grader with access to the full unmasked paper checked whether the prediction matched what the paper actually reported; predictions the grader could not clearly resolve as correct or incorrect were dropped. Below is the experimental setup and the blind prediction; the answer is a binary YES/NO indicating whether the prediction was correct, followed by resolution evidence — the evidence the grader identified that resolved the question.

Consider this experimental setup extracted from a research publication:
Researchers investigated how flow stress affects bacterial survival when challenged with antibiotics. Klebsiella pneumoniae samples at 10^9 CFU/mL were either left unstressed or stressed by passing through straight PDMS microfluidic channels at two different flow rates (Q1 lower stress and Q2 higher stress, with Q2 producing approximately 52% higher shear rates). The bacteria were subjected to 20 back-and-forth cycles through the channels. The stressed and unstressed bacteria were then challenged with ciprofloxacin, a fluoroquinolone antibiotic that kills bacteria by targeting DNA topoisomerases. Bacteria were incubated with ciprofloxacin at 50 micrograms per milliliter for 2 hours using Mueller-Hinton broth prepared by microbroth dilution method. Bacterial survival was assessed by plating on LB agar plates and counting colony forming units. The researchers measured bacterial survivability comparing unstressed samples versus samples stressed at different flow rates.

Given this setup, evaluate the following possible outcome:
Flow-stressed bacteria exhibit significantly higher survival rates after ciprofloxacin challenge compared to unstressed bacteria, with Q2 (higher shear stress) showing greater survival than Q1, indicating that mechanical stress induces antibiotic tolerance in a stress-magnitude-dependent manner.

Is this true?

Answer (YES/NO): YES